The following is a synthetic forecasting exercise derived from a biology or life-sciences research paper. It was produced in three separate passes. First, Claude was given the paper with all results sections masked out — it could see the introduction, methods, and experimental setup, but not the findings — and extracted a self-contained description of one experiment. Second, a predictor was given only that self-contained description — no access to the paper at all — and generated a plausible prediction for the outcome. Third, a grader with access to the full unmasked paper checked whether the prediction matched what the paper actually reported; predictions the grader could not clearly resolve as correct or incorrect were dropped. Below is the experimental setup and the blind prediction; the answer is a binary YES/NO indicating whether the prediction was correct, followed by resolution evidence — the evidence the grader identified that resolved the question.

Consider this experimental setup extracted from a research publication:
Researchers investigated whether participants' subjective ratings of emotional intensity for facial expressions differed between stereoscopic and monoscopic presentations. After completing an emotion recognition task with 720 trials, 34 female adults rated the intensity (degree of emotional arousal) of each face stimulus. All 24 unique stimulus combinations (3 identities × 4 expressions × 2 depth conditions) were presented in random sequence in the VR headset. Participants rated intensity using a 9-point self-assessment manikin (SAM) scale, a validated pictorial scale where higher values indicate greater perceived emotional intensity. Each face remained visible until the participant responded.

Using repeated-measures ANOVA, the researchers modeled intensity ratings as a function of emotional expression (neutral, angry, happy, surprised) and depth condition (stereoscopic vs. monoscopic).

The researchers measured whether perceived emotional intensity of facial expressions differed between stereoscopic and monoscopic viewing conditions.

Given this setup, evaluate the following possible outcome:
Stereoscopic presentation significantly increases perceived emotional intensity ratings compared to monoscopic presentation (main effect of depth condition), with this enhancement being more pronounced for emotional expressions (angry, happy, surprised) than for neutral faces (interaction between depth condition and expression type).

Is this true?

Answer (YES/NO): NO